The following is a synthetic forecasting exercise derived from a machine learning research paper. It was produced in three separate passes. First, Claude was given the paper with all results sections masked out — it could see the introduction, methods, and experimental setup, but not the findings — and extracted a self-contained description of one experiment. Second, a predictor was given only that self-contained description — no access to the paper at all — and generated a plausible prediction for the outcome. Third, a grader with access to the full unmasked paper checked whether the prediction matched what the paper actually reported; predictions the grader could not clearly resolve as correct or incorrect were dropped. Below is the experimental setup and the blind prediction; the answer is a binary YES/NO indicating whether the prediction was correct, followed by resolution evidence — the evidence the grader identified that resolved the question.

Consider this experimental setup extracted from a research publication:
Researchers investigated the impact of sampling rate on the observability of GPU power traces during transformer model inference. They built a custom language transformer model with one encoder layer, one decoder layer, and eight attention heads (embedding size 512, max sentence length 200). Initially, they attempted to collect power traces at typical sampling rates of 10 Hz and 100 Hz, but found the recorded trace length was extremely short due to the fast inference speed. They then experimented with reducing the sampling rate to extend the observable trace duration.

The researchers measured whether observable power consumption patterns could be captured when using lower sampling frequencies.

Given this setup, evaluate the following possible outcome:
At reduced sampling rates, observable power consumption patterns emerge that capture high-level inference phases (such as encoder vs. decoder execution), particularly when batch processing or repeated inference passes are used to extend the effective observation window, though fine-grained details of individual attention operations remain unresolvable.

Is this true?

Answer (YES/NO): NO